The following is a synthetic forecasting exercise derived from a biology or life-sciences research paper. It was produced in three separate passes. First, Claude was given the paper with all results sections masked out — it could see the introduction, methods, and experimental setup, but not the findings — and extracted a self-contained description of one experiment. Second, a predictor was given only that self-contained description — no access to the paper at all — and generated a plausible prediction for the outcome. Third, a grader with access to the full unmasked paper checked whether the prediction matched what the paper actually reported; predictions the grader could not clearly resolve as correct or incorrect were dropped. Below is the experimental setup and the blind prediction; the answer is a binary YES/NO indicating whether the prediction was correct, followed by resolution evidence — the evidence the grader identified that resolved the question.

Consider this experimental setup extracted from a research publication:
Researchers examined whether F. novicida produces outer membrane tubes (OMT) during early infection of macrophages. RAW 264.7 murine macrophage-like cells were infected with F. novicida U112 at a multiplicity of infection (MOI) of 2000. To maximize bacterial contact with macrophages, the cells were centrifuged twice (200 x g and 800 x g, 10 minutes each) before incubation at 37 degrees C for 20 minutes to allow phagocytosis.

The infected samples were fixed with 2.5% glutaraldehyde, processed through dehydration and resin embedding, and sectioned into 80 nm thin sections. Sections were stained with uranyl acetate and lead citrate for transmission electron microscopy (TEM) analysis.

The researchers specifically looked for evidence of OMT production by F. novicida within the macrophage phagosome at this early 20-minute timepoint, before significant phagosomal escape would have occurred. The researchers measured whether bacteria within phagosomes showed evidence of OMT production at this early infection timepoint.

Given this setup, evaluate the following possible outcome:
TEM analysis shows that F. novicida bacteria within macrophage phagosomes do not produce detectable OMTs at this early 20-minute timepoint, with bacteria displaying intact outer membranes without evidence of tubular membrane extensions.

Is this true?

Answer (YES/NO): NO